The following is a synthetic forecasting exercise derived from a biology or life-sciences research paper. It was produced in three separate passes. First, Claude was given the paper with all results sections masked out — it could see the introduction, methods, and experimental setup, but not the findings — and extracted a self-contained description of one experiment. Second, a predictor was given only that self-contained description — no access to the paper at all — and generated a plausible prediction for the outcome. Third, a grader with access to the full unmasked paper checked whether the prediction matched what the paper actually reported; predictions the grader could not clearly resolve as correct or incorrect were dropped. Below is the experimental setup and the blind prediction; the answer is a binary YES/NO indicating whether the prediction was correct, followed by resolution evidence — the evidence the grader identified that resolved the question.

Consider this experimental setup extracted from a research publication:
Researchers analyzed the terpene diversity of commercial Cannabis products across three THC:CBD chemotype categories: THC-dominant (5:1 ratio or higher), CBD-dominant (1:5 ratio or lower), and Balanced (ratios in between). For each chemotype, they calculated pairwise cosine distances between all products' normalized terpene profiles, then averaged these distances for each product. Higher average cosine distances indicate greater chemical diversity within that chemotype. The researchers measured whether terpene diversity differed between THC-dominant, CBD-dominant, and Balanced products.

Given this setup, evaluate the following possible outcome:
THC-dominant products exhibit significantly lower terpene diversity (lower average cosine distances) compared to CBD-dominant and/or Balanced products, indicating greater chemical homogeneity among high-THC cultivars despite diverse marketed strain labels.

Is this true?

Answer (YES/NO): NO